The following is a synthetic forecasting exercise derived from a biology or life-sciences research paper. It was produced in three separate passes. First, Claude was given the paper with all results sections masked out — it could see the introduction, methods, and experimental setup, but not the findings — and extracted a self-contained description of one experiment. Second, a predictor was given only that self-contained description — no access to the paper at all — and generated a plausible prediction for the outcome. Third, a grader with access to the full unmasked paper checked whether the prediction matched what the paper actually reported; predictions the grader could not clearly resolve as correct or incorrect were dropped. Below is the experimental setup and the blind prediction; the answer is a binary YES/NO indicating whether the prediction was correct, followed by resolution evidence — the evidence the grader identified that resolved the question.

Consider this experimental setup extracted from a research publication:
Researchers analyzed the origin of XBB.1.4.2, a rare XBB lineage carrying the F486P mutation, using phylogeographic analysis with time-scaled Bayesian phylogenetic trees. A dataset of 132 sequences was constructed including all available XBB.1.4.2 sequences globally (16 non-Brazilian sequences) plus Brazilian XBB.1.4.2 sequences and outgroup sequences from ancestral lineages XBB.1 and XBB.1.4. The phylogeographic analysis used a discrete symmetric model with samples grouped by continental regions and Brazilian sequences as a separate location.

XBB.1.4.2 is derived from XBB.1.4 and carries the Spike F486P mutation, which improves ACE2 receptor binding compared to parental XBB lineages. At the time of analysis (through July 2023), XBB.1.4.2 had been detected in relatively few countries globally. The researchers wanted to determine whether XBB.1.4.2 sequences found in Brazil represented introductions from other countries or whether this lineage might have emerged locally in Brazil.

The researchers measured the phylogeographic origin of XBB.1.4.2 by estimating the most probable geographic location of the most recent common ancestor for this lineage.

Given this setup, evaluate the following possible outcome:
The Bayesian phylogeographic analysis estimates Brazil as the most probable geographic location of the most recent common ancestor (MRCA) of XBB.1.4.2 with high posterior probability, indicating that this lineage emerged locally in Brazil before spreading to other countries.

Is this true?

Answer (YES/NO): YES